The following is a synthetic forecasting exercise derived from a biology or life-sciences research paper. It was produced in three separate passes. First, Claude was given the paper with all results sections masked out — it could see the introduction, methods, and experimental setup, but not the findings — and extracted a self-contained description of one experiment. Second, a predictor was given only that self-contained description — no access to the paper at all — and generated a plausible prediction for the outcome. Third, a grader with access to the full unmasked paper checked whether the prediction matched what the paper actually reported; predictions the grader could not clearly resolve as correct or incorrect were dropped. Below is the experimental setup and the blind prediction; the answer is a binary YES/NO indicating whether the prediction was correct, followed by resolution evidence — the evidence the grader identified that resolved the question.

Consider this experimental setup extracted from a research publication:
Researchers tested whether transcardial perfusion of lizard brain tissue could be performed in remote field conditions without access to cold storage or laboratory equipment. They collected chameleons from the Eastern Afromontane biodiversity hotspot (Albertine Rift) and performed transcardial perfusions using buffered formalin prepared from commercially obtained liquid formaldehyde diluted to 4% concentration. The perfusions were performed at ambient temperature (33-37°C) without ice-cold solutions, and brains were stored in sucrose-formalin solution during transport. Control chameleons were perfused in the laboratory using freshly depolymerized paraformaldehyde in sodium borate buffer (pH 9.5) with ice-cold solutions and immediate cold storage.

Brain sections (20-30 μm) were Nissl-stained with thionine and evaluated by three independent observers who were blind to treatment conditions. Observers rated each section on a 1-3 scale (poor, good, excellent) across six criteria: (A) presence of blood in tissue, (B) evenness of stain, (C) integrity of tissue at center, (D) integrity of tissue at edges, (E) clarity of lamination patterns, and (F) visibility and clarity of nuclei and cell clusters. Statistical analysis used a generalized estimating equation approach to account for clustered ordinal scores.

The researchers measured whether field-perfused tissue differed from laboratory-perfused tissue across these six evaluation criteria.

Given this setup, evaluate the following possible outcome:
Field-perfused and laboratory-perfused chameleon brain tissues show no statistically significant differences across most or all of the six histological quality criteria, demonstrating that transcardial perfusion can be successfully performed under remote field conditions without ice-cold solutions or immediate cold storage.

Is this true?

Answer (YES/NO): NO